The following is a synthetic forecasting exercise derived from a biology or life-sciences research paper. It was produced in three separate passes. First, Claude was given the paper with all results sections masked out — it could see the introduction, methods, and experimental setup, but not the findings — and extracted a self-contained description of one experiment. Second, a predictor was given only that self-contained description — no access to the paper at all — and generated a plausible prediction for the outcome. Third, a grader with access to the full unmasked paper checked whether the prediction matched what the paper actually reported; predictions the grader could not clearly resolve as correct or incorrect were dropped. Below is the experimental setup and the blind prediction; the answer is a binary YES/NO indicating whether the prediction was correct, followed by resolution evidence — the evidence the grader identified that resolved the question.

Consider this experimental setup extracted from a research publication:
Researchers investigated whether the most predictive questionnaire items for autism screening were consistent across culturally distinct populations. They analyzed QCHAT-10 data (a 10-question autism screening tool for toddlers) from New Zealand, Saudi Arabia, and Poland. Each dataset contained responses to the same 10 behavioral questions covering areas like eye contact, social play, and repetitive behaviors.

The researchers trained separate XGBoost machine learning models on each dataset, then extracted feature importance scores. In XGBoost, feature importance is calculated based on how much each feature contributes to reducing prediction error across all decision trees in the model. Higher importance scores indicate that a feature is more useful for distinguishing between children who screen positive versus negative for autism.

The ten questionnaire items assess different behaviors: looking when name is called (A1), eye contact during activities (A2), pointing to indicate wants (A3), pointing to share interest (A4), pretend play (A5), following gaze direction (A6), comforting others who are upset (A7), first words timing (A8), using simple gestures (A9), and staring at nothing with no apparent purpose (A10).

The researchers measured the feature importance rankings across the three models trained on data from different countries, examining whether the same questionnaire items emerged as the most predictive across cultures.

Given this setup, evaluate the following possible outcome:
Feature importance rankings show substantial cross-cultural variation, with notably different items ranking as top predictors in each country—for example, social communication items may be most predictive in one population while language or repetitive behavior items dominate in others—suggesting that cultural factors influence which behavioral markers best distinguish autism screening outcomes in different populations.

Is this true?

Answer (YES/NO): YES